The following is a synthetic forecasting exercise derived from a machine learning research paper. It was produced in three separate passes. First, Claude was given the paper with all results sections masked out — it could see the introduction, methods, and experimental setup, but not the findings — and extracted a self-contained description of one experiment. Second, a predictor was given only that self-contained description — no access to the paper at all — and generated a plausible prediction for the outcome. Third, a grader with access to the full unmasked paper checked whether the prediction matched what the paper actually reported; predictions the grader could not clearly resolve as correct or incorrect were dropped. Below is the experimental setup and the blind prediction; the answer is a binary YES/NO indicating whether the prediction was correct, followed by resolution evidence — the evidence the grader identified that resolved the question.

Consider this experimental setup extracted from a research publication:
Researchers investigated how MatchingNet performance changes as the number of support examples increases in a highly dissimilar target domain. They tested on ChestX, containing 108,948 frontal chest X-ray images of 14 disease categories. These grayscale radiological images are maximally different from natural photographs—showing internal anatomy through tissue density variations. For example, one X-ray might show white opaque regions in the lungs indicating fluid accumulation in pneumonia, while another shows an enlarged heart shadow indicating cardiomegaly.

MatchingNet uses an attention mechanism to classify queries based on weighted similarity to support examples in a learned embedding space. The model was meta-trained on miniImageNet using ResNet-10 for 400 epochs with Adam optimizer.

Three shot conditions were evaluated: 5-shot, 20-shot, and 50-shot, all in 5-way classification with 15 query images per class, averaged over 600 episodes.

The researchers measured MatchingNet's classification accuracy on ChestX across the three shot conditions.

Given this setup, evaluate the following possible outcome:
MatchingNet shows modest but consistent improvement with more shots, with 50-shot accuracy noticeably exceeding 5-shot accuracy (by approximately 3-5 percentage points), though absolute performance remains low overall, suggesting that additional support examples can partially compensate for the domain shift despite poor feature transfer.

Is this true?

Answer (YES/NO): NO